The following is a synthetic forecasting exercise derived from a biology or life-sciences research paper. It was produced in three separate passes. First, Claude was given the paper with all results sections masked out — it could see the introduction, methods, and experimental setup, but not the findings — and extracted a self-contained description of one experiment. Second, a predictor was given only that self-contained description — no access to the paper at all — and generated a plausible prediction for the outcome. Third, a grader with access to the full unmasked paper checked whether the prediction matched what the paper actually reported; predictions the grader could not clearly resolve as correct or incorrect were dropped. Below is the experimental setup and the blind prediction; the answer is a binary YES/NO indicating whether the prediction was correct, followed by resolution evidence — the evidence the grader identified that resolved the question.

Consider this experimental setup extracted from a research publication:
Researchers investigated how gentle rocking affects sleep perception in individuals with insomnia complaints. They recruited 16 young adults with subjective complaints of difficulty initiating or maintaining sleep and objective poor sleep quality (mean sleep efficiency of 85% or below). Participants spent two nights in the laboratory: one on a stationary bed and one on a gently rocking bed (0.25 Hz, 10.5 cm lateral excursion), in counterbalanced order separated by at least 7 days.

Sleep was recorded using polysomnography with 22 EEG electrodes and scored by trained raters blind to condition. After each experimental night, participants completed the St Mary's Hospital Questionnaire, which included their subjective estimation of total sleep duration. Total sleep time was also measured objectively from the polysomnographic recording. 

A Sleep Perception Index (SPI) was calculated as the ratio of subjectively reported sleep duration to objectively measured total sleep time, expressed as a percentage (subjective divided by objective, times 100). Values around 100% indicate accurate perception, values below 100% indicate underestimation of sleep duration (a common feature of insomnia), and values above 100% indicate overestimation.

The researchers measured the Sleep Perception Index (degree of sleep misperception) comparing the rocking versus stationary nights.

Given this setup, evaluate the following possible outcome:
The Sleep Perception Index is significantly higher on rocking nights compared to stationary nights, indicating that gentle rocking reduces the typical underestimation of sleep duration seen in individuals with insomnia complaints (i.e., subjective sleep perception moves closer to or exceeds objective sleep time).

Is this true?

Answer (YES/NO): NO